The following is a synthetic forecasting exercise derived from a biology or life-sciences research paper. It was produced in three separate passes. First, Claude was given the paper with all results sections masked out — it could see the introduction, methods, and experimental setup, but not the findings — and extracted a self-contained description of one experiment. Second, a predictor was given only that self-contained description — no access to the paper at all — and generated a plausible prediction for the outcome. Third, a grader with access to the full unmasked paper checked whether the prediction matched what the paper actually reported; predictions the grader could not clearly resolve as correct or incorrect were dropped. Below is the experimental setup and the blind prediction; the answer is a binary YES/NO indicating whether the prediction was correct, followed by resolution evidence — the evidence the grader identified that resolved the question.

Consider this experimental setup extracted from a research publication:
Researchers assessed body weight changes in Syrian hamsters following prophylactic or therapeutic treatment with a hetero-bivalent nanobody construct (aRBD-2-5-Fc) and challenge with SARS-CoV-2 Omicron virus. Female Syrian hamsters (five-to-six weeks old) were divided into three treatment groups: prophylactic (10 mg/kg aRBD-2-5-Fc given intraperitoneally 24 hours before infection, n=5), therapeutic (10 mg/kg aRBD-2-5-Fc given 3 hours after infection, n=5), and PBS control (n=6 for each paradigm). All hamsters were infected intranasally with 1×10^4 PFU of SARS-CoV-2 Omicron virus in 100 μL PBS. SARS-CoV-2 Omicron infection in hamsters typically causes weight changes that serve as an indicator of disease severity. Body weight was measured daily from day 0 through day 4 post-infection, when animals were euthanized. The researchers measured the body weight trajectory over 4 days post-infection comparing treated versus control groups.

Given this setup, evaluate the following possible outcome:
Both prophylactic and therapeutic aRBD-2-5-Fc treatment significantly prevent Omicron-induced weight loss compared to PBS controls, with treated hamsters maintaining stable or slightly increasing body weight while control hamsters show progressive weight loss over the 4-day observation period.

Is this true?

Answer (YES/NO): NO